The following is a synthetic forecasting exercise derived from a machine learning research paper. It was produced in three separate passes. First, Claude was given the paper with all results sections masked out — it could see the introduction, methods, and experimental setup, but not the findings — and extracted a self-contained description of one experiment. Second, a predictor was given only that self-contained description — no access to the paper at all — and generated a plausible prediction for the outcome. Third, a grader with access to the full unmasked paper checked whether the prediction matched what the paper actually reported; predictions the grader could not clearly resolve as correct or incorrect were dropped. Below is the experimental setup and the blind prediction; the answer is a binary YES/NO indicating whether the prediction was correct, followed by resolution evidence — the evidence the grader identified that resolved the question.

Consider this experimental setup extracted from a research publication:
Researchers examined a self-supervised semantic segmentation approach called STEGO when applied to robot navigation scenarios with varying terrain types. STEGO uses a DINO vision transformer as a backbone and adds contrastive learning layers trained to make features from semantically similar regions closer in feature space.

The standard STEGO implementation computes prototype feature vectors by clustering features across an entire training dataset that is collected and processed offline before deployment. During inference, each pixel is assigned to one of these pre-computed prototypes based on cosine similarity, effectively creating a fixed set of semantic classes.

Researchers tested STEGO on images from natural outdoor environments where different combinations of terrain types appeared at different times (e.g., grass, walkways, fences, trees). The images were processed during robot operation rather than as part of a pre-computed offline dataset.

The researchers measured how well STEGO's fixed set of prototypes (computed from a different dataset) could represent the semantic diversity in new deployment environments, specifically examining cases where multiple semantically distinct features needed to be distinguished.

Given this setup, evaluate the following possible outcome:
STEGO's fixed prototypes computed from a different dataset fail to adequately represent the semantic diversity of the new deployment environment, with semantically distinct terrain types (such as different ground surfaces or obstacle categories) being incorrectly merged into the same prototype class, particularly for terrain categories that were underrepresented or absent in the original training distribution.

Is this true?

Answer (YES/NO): YES